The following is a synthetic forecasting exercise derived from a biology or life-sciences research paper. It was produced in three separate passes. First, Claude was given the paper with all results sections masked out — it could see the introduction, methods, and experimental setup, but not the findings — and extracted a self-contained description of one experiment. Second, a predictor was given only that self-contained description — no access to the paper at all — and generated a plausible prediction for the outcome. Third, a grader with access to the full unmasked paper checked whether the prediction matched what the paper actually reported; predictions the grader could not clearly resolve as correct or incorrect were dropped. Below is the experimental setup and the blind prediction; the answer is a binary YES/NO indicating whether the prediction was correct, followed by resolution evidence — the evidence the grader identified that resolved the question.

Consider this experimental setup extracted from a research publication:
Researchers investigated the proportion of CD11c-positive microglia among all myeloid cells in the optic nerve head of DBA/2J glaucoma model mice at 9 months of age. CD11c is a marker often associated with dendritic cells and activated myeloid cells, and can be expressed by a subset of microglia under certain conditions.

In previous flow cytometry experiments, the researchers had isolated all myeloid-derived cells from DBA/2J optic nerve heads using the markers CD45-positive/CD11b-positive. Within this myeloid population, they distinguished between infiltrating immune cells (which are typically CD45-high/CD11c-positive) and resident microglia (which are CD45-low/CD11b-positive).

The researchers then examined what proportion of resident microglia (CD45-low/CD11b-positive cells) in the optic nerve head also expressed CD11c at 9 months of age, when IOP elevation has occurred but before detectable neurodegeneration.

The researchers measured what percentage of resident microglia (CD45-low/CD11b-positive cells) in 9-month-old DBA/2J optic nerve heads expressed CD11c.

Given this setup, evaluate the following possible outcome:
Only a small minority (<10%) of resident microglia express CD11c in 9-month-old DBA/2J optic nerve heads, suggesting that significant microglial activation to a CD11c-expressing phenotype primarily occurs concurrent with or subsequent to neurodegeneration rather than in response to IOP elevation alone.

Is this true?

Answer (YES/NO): YES